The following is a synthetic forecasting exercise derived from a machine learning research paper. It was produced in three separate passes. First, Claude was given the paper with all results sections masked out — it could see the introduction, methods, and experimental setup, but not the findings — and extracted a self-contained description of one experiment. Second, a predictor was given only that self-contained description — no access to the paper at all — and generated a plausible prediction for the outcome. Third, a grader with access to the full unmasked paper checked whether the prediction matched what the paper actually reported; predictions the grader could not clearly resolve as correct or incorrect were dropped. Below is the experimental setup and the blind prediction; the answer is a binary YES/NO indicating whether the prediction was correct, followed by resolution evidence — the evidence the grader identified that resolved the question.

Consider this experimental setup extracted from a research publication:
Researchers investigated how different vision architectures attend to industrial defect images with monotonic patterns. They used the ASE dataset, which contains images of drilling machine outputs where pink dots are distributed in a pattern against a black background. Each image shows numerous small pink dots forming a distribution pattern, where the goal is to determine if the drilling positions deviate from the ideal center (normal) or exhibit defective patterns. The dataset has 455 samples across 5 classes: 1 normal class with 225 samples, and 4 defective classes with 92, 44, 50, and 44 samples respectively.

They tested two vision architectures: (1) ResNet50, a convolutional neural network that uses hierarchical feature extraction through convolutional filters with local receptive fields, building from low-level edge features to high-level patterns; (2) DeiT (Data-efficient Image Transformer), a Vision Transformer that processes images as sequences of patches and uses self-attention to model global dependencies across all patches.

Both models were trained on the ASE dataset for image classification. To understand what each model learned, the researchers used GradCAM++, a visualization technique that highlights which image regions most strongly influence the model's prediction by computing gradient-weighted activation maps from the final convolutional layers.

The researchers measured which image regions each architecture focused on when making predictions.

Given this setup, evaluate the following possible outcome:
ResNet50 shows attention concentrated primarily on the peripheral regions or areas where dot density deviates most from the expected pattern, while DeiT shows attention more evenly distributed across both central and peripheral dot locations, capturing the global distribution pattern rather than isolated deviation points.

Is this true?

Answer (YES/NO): NO